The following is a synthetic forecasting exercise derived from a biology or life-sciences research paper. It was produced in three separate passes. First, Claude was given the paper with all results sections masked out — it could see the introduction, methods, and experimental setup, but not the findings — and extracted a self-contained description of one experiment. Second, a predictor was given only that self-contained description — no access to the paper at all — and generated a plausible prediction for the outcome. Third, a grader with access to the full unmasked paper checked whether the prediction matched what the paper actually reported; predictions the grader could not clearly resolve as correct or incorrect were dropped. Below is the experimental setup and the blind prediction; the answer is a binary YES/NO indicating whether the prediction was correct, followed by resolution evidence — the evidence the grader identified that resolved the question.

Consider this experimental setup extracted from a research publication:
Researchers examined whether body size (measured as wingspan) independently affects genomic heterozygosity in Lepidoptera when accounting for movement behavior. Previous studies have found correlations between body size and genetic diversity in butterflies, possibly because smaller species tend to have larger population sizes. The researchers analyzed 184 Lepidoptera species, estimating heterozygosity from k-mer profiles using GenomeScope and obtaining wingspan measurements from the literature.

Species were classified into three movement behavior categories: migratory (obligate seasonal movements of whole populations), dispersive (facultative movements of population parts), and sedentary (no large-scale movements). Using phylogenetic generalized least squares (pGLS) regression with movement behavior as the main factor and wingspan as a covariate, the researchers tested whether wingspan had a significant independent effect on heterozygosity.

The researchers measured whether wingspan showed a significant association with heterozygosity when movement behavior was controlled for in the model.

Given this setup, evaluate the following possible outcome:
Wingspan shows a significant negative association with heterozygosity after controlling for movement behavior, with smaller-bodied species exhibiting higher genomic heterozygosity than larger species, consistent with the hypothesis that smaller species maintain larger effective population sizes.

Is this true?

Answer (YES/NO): NO